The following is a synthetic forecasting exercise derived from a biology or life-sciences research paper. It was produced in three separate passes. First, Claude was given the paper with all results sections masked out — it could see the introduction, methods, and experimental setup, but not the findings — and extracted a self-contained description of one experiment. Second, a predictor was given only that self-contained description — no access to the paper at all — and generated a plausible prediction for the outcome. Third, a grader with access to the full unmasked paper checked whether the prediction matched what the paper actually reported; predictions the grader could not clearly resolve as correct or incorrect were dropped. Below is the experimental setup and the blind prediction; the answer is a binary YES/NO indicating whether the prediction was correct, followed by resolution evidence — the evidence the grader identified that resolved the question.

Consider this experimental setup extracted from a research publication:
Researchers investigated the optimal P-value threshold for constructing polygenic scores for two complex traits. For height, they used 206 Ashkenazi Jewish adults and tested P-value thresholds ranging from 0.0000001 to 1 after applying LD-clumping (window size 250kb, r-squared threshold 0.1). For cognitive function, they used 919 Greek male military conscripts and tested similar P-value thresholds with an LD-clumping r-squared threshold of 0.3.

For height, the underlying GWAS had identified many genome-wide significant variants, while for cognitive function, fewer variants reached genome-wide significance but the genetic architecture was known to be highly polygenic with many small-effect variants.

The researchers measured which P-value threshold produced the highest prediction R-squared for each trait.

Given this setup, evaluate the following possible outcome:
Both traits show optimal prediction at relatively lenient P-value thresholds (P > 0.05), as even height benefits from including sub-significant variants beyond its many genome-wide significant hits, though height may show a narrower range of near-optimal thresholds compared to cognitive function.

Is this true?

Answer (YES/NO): NO